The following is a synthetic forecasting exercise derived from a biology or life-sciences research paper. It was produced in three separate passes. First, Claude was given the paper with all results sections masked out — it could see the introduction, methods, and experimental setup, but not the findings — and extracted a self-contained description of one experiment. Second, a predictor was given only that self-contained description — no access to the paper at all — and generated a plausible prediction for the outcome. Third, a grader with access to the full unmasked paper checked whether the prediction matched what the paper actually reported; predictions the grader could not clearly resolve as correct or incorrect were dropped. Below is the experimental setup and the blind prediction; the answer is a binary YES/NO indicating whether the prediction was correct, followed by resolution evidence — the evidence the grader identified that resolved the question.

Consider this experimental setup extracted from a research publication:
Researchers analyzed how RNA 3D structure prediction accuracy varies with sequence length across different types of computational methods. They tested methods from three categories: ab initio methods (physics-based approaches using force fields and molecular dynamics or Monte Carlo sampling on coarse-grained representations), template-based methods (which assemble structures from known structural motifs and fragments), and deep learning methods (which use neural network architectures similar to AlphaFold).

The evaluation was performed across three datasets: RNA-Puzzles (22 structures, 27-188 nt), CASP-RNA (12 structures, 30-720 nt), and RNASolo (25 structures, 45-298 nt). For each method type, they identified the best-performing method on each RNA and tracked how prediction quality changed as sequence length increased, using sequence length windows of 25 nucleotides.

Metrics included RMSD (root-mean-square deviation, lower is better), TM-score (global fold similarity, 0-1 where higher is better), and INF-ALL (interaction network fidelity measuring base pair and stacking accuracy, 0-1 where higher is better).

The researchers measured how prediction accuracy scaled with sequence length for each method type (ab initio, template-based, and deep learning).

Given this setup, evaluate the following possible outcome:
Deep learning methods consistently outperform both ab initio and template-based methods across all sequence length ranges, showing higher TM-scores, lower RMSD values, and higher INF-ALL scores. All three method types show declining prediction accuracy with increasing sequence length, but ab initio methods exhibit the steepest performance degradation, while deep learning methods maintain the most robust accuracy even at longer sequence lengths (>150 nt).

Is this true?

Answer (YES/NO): NO